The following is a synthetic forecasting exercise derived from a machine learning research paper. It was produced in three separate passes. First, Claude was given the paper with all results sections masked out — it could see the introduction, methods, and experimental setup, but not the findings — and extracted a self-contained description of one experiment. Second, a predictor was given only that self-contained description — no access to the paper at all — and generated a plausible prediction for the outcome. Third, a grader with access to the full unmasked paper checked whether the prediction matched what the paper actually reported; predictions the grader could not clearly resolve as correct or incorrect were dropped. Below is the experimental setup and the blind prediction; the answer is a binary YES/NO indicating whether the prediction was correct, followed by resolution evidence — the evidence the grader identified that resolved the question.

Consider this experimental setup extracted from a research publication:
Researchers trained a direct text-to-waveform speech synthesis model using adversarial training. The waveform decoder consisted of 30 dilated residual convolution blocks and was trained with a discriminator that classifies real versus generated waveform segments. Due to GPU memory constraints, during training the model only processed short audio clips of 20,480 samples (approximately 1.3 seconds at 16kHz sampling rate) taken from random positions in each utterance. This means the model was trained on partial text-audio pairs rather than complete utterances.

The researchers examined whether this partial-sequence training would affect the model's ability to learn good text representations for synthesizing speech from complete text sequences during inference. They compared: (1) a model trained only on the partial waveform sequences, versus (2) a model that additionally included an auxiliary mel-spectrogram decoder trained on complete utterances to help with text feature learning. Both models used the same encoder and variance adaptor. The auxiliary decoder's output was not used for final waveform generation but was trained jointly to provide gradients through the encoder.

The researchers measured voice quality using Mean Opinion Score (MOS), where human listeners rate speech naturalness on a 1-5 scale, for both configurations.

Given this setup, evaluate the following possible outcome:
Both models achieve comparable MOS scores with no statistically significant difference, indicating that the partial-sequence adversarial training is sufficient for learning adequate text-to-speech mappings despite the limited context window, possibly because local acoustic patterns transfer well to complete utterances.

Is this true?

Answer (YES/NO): NO